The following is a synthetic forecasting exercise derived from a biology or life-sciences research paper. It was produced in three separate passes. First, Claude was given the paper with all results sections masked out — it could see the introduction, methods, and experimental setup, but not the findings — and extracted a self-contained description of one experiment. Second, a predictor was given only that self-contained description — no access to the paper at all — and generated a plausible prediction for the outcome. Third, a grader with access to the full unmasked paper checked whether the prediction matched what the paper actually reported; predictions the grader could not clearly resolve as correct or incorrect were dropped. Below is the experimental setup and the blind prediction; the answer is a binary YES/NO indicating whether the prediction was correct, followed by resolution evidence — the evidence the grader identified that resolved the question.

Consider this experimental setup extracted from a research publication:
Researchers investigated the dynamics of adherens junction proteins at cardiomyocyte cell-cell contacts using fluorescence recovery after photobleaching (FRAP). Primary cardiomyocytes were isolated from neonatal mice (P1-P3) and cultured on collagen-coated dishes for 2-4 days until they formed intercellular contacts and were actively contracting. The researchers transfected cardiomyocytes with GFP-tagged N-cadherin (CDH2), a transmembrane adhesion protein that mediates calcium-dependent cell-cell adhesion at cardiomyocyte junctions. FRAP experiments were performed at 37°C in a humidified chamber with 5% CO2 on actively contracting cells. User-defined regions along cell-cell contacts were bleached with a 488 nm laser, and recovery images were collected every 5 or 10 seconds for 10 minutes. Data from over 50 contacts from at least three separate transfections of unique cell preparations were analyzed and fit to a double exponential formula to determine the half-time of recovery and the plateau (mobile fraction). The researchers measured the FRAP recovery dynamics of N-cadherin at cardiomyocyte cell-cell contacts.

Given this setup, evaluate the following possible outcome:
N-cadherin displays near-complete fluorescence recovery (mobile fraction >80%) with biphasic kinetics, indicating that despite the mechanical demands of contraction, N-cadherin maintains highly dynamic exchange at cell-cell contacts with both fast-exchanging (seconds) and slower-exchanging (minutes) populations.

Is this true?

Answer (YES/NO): NO